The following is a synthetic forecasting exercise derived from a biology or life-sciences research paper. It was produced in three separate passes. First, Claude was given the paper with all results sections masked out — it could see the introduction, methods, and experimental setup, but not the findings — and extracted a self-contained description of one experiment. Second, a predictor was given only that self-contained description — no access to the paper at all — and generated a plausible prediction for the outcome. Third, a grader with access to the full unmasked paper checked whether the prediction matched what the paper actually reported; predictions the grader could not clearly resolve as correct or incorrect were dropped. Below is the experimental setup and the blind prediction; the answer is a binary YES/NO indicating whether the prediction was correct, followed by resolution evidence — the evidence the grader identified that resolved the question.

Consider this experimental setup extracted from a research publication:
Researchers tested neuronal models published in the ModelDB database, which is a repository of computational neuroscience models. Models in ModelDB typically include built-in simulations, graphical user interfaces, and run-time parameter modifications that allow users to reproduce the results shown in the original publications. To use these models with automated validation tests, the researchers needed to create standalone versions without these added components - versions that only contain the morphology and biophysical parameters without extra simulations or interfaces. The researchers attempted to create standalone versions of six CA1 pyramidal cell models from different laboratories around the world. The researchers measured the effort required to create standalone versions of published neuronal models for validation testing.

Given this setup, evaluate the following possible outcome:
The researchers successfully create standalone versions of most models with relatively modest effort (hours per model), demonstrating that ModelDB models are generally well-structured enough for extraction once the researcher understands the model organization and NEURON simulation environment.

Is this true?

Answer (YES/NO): NO